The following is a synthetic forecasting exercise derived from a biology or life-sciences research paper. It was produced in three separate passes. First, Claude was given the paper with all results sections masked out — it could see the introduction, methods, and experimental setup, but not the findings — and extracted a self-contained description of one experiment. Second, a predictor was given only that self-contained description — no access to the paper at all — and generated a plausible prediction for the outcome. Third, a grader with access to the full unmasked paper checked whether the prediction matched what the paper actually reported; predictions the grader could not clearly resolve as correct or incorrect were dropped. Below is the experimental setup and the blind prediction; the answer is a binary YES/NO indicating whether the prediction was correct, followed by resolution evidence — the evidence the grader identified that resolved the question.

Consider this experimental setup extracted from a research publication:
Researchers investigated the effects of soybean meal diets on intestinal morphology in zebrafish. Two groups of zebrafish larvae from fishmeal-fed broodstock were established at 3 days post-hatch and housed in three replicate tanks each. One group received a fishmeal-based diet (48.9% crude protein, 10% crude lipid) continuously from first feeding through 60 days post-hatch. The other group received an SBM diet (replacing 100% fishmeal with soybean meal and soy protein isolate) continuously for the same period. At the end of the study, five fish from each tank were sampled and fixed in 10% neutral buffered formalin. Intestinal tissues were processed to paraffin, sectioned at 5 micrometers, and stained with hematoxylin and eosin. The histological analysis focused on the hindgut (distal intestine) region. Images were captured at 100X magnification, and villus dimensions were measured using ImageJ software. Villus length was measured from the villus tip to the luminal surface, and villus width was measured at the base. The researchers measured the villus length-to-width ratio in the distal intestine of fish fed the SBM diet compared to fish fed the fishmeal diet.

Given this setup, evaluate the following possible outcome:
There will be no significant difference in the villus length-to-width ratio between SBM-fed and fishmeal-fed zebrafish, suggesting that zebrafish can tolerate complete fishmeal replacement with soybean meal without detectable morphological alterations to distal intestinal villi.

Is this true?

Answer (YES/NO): YES